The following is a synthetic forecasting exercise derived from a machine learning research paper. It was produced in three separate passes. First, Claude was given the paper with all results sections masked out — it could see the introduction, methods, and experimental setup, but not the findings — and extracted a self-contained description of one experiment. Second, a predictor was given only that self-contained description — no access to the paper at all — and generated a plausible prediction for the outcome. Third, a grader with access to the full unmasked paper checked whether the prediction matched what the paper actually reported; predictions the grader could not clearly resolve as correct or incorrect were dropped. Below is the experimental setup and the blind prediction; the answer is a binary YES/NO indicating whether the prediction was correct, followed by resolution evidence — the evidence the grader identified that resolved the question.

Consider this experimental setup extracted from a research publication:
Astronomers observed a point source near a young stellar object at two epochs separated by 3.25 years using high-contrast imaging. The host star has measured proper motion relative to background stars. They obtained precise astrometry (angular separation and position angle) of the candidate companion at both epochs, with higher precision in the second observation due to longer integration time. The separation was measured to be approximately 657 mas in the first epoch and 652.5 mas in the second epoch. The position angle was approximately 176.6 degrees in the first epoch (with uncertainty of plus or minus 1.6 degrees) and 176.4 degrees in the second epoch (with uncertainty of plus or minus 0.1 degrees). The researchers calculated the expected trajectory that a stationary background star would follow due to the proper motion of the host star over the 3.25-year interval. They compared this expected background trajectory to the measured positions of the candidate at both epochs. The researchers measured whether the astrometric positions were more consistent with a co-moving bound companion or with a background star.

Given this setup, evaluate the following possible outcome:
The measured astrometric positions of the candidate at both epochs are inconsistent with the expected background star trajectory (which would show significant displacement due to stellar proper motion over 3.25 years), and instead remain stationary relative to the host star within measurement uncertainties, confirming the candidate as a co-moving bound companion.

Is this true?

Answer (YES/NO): NO